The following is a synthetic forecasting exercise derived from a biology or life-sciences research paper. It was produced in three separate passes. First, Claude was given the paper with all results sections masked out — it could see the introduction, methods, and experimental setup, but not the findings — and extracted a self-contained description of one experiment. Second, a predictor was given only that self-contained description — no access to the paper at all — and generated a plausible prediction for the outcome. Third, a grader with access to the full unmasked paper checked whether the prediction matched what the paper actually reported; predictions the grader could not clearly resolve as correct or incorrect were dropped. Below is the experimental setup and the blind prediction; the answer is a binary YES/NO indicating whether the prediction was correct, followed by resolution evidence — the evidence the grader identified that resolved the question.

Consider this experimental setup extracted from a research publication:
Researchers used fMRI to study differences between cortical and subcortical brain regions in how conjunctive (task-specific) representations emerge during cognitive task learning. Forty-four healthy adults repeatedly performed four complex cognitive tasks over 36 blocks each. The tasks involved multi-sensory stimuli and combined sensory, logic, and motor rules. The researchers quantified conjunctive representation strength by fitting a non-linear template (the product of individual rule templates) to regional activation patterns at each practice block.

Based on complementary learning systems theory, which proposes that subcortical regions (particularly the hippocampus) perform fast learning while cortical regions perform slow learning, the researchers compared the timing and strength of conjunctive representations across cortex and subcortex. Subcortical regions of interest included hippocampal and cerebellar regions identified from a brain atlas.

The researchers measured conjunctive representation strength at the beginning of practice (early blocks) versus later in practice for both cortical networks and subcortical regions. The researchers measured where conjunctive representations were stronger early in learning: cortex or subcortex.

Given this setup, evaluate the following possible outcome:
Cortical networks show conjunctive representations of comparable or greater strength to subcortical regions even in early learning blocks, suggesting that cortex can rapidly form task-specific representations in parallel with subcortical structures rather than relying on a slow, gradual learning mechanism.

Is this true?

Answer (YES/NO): NO